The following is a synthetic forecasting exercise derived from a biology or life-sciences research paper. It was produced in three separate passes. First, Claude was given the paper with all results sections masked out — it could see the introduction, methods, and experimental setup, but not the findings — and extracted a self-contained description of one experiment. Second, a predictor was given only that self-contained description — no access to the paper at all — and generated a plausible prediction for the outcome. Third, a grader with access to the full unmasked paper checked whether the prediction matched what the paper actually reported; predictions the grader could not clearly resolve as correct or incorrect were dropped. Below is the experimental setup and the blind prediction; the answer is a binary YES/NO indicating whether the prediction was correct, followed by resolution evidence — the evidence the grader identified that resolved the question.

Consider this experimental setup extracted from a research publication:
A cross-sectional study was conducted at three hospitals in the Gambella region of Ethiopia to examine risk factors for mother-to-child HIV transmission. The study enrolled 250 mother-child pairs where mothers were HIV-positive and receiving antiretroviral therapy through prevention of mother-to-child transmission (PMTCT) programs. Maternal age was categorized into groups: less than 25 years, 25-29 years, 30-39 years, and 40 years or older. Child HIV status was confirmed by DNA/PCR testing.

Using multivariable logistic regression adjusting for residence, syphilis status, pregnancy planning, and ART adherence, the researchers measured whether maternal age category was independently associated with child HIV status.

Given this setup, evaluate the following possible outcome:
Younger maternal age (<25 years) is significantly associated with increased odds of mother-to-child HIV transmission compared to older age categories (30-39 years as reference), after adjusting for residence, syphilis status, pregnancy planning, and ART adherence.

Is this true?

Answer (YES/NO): NO